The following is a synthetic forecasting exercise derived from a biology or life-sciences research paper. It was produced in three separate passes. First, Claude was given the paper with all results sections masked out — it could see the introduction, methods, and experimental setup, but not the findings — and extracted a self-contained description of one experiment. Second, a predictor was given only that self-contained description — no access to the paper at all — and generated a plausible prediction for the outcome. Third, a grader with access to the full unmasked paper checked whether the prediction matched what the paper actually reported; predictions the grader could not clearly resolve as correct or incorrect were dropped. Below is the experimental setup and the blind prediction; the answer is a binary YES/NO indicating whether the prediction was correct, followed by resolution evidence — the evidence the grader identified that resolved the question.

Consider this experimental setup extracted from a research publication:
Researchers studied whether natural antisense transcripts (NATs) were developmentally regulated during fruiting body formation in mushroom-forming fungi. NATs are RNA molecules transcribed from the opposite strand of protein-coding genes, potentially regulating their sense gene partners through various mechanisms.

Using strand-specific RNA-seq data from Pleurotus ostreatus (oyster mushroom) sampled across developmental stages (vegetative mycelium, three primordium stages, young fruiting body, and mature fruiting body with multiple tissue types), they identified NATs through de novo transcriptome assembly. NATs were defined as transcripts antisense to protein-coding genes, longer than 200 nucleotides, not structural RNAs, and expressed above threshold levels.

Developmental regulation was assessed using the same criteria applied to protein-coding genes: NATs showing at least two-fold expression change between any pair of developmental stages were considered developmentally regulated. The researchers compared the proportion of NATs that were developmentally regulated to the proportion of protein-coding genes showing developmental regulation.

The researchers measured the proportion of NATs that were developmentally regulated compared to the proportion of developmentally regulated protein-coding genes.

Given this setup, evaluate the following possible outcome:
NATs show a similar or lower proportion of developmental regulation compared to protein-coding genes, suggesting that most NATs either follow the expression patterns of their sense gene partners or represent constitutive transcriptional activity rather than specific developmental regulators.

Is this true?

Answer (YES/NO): NO